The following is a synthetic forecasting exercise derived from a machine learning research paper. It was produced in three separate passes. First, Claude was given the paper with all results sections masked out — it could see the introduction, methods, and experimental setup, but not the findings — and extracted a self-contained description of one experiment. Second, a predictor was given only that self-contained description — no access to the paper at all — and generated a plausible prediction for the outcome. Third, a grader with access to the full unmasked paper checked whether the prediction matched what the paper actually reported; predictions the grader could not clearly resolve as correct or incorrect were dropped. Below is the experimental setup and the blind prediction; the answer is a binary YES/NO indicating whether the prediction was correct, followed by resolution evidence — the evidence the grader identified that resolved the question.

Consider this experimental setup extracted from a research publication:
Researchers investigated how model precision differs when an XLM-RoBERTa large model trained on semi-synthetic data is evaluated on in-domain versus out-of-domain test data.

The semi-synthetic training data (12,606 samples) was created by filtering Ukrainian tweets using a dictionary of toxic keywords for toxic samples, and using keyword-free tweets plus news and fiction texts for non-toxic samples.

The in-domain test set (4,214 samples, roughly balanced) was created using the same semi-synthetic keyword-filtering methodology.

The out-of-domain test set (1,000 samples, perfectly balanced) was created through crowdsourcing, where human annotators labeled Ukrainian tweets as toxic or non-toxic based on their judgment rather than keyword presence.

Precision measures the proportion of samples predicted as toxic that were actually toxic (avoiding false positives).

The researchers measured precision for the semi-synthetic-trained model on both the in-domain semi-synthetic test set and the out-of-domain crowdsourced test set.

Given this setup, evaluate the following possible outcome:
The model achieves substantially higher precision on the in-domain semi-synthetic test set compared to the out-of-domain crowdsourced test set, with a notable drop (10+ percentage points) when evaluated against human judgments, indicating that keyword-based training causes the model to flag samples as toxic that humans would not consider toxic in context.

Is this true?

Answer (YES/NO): YES